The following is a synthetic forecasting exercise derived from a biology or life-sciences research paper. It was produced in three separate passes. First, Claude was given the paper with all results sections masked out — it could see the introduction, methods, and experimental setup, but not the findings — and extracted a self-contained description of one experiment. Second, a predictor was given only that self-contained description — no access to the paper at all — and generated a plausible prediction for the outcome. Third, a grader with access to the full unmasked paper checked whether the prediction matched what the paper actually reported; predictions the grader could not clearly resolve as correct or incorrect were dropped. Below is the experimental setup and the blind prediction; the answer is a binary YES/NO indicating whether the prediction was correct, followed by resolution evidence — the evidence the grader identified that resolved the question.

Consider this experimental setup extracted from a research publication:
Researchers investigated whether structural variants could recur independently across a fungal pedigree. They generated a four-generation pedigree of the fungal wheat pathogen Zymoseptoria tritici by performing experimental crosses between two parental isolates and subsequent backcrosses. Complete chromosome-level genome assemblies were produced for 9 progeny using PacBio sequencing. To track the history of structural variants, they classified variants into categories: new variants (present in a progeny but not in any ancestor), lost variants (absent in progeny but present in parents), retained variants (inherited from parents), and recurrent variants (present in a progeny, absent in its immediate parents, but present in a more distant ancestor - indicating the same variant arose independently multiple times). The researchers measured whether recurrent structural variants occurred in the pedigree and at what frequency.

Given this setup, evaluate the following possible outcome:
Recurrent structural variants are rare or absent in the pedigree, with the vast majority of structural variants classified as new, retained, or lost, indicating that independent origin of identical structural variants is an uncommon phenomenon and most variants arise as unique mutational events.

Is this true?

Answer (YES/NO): NO